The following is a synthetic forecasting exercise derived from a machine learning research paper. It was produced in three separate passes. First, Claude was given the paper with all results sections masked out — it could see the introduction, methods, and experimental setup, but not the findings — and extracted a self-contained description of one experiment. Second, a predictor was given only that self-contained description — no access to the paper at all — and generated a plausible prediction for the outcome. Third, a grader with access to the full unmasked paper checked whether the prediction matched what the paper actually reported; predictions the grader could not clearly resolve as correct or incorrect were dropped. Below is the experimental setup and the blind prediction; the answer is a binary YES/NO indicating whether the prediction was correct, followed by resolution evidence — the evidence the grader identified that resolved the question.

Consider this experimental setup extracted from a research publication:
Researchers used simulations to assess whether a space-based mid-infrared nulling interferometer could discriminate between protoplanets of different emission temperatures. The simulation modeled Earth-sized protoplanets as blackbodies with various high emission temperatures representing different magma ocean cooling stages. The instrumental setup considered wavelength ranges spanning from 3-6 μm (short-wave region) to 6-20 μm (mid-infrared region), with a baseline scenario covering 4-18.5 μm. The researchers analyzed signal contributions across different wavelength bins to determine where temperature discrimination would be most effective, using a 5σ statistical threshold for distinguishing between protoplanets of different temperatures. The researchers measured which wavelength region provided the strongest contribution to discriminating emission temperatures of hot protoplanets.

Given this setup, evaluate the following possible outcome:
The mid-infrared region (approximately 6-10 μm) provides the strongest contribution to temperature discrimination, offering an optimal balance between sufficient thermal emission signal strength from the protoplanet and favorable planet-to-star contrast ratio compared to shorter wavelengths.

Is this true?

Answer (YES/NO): NO